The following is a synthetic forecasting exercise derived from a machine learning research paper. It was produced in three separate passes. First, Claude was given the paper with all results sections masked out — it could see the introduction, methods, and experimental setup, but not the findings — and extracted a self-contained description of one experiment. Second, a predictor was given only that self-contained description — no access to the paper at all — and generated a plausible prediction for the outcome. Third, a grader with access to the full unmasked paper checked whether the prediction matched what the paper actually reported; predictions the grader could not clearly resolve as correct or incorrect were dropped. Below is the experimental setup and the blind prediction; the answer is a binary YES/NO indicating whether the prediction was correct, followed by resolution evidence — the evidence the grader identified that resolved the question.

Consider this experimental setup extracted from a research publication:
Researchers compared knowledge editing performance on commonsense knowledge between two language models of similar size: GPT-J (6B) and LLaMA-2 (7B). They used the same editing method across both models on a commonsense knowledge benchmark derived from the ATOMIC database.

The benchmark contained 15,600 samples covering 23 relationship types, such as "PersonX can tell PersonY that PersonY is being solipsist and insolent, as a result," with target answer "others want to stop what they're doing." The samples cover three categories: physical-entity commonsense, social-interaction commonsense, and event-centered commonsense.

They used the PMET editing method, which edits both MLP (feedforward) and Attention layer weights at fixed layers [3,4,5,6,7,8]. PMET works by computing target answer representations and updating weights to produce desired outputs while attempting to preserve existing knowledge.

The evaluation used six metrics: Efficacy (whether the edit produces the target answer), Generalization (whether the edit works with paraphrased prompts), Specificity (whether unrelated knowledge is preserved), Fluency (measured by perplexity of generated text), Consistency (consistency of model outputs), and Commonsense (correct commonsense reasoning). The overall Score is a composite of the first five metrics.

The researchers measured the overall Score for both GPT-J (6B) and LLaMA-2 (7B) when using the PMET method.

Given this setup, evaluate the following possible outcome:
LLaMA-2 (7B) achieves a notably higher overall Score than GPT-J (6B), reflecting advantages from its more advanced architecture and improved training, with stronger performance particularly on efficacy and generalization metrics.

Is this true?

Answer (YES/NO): NO